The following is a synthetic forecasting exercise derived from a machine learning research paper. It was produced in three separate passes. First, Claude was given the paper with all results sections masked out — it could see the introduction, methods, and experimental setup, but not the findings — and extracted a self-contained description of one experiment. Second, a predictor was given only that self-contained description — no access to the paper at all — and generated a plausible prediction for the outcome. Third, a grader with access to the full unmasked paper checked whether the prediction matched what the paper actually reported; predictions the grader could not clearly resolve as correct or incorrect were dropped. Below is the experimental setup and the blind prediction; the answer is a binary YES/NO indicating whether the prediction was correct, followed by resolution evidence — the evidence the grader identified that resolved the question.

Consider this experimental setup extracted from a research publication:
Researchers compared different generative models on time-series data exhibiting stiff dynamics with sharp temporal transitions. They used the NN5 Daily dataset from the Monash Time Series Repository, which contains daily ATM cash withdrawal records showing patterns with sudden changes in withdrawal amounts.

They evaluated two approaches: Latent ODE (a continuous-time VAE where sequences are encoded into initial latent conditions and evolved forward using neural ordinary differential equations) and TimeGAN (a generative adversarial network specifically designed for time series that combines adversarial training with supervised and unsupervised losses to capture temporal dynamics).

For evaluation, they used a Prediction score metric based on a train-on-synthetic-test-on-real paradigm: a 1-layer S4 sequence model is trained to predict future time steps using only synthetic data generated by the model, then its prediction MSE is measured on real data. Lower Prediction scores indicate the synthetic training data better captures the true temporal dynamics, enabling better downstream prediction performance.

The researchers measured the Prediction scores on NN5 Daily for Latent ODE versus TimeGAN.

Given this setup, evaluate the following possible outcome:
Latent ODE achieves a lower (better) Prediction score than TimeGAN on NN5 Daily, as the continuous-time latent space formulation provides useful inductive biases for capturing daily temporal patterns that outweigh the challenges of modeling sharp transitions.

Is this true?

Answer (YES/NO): YES